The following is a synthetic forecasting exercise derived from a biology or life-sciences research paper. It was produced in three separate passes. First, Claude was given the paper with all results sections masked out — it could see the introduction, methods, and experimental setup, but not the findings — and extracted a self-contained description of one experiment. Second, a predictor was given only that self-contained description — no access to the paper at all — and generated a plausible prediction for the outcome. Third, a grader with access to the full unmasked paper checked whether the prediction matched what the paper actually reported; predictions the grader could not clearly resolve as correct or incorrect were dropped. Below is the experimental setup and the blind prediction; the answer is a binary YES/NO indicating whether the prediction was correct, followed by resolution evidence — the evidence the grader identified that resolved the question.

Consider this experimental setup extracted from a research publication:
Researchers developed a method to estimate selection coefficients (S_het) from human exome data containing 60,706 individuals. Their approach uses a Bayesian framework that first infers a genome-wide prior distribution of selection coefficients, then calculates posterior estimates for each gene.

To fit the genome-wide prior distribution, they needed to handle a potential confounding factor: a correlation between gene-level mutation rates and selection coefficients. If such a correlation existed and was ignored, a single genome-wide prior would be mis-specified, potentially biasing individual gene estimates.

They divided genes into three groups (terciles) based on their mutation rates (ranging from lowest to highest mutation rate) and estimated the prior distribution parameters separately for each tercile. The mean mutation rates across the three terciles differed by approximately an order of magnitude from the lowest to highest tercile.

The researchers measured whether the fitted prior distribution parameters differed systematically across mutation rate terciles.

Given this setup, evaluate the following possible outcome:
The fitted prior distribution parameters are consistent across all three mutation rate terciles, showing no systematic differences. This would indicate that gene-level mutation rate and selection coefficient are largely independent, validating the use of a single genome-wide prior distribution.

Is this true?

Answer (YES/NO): NO